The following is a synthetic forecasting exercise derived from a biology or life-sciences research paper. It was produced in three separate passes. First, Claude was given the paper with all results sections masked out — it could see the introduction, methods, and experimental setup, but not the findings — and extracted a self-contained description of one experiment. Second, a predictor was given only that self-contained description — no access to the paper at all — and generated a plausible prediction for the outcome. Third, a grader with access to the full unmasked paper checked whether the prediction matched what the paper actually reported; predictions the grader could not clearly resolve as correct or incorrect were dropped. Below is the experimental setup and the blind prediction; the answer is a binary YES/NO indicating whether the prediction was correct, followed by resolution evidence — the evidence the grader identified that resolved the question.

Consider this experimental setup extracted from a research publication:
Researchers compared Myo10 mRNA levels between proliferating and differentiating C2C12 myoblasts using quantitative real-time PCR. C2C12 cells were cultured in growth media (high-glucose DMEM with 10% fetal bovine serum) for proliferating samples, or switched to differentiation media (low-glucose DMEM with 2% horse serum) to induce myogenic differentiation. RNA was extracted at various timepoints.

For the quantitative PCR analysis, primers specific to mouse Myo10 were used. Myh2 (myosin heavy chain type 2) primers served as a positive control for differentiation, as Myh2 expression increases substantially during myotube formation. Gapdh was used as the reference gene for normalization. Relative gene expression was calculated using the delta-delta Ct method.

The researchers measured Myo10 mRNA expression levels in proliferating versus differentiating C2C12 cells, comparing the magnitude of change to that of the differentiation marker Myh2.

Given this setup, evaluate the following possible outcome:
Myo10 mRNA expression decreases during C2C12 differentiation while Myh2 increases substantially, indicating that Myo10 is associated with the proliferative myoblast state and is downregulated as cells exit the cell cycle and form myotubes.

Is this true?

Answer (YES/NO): NO